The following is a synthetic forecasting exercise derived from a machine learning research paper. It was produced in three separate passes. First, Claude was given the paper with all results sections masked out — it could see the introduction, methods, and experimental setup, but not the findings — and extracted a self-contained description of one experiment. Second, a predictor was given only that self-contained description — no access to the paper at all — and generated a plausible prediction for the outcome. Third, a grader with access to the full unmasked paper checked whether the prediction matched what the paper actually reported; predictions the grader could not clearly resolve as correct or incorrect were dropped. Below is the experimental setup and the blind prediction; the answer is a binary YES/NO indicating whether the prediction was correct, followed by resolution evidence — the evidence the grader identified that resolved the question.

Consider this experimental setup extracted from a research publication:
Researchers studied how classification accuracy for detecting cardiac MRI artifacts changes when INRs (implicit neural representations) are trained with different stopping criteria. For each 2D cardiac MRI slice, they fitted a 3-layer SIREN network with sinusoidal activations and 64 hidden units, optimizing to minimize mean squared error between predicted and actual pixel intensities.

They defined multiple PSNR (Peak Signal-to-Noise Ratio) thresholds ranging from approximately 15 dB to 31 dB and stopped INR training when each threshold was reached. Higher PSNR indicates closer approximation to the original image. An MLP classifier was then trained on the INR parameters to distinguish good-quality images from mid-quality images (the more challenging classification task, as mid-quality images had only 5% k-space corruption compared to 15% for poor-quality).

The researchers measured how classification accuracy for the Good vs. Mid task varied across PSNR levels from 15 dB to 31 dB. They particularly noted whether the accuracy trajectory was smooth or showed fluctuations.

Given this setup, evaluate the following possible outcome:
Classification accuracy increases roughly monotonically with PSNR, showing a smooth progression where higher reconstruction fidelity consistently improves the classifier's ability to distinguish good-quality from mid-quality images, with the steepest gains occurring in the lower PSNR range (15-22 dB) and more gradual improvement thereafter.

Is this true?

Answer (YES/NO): NO